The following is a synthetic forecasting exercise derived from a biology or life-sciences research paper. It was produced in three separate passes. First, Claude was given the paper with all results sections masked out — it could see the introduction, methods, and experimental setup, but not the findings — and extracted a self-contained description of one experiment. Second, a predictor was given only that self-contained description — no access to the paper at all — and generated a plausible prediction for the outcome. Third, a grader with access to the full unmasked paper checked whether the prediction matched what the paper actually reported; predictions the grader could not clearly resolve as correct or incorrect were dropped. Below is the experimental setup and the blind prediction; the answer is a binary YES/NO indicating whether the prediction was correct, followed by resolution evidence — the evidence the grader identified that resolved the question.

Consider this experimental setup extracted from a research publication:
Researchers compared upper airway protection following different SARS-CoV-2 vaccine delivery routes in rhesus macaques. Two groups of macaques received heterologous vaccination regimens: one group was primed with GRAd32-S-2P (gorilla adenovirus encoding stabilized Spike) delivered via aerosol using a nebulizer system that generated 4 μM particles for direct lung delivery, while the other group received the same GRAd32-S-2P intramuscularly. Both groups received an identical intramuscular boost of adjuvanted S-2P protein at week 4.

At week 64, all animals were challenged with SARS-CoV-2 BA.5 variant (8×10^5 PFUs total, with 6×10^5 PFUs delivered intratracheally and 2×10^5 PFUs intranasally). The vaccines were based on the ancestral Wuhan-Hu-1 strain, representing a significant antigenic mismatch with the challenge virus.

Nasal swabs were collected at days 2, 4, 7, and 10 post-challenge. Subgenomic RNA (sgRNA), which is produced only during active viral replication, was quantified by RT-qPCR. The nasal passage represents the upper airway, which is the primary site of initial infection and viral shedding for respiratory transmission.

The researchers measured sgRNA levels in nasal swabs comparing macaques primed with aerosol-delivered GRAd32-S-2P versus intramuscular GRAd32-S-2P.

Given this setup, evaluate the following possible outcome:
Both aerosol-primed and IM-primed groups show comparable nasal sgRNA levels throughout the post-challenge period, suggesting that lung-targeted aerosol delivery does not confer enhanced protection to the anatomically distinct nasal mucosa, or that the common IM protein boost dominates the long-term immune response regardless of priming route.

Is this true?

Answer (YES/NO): NO